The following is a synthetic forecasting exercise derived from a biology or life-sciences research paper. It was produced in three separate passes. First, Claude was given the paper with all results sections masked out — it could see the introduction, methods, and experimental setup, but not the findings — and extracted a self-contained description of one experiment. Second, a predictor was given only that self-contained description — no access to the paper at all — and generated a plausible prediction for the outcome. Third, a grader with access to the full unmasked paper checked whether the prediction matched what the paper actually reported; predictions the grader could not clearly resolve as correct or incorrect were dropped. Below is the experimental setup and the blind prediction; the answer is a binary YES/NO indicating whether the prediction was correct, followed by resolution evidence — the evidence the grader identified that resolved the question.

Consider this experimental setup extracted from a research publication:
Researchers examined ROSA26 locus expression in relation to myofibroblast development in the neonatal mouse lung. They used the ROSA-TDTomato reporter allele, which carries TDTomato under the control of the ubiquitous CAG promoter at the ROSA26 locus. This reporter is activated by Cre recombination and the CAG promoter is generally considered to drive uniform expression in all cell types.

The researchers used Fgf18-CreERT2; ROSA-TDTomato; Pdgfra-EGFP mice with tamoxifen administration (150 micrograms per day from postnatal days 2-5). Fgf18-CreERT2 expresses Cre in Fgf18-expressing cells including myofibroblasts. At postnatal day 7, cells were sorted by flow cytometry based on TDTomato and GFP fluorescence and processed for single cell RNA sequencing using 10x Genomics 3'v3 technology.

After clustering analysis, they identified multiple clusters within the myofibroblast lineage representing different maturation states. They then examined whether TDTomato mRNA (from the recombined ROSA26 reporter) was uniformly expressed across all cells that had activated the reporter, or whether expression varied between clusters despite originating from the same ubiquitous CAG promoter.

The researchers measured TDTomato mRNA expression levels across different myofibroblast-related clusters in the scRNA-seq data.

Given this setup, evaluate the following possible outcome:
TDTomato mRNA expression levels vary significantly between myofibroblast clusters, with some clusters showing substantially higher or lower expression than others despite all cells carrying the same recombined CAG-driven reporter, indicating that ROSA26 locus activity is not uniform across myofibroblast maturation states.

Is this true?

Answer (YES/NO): YES